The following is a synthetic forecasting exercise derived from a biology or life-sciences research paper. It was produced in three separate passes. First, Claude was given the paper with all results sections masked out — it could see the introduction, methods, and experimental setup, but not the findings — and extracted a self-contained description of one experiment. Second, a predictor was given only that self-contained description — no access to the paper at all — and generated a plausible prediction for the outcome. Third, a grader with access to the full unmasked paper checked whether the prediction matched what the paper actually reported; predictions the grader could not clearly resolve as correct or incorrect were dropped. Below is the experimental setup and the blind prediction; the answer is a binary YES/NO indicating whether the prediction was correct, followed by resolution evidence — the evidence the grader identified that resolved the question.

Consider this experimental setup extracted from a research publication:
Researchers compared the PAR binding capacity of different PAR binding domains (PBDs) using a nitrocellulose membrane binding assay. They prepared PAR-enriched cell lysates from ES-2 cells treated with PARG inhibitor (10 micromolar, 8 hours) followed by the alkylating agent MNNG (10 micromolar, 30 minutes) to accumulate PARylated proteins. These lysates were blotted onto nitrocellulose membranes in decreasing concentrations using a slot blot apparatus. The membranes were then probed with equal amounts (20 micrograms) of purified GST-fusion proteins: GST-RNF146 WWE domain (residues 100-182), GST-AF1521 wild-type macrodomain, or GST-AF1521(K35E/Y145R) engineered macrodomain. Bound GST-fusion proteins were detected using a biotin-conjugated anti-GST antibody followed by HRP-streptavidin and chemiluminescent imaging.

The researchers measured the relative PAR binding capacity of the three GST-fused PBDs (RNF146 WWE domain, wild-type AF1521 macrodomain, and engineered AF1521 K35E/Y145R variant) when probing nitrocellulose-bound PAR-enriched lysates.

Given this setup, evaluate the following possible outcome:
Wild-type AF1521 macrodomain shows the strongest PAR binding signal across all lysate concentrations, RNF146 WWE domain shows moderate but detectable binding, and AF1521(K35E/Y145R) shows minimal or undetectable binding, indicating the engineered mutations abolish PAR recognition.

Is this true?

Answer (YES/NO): NO